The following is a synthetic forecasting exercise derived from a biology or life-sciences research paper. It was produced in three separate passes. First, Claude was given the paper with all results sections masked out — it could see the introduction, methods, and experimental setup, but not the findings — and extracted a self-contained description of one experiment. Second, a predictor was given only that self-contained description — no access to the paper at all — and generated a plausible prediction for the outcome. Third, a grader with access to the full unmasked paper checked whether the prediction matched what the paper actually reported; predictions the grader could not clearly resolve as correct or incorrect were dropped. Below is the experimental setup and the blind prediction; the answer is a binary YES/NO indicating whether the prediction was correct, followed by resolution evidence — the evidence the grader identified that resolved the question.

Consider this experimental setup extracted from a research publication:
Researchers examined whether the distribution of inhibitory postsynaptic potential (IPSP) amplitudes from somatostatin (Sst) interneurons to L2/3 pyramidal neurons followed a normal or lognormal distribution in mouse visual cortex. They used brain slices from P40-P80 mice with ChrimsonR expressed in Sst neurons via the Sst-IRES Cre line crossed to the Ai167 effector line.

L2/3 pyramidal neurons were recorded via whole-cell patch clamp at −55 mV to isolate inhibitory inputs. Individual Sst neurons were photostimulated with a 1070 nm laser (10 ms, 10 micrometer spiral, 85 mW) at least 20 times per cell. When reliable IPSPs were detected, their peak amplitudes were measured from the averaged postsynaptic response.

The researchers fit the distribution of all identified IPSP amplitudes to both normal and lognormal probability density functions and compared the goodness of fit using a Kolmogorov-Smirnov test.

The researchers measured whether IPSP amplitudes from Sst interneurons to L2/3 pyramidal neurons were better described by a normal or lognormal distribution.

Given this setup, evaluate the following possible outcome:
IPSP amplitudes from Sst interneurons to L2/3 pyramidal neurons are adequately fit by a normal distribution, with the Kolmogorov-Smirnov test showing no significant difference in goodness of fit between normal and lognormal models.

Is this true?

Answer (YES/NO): NO